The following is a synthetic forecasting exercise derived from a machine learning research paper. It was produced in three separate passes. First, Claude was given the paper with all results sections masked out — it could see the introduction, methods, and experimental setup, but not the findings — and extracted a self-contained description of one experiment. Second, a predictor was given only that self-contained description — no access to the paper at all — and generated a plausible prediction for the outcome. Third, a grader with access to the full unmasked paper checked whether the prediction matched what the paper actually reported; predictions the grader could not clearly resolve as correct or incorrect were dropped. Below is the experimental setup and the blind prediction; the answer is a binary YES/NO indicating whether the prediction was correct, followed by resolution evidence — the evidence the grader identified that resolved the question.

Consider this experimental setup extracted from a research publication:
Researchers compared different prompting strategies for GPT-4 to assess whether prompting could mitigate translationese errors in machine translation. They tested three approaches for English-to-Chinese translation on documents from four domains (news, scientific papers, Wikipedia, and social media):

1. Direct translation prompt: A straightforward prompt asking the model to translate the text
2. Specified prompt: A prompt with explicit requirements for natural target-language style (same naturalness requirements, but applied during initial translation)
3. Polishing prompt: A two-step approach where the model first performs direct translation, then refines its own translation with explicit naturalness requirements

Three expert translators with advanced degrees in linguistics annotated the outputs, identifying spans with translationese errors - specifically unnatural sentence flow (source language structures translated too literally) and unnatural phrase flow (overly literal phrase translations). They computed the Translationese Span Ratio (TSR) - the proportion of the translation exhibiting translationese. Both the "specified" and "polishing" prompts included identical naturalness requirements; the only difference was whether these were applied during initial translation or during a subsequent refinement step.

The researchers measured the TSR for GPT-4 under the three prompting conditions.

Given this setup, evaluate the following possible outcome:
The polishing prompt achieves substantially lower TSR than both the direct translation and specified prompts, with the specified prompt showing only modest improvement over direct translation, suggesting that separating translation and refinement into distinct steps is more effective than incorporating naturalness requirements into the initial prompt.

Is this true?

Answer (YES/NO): NO